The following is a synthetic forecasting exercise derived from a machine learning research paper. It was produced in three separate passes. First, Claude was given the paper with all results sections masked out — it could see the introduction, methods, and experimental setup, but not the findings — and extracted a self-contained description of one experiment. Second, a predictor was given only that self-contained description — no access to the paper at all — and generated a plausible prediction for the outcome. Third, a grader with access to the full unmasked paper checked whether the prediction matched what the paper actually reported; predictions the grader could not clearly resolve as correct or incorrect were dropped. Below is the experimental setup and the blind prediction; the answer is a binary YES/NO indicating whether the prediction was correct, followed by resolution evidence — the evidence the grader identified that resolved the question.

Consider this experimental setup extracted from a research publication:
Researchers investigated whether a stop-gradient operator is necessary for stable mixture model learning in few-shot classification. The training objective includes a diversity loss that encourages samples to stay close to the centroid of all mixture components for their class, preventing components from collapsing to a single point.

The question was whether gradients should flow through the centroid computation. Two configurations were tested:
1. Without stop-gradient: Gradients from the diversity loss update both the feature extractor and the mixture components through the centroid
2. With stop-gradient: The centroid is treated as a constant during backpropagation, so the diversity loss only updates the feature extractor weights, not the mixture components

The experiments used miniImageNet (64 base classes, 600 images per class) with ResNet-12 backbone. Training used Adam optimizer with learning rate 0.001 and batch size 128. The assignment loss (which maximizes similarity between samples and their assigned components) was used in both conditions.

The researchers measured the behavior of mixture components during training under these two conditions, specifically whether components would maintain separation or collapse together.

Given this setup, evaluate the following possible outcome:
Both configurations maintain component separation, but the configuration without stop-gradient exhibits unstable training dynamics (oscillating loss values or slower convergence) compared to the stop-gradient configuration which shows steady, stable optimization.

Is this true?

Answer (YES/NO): NO